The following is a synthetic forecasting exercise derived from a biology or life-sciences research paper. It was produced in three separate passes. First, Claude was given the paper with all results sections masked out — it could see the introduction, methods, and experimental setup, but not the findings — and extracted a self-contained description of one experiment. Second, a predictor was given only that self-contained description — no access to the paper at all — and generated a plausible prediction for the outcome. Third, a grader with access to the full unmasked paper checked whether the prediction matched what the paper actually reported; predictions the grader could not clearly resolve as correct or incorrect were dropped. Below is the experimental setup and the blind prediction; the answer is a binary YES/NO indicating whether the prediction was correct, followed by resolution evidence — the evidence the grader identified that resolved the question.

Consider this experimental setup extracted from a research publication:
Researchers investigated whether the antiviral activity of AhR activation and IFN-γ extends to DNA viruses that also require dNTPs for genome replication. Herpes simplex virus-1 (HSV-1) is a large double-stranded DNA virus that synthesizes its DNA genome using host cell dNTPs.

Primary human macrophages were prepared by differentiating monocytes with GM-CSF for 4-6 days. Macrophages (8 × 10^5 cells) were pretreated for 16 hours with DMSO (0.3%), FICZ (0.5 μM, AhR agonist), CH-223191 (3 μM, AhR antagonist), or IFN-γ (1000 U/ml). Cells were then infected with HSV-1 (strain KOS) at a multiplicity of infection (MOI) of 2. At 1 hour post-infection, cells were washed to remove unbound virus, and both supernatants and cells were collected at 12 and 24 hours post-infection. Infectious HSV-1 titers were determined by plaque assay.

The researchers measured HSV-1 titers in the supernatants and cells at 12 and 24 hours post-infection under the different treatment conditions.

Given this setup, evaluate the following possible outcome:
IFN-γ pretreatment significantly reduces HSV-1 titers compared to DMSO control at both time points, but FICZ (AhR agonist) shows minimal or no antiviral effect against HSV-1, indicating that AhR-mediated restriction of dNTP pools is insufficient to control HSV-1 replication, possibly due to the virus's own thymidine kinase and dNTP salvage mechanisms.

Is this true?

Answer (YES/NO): NO